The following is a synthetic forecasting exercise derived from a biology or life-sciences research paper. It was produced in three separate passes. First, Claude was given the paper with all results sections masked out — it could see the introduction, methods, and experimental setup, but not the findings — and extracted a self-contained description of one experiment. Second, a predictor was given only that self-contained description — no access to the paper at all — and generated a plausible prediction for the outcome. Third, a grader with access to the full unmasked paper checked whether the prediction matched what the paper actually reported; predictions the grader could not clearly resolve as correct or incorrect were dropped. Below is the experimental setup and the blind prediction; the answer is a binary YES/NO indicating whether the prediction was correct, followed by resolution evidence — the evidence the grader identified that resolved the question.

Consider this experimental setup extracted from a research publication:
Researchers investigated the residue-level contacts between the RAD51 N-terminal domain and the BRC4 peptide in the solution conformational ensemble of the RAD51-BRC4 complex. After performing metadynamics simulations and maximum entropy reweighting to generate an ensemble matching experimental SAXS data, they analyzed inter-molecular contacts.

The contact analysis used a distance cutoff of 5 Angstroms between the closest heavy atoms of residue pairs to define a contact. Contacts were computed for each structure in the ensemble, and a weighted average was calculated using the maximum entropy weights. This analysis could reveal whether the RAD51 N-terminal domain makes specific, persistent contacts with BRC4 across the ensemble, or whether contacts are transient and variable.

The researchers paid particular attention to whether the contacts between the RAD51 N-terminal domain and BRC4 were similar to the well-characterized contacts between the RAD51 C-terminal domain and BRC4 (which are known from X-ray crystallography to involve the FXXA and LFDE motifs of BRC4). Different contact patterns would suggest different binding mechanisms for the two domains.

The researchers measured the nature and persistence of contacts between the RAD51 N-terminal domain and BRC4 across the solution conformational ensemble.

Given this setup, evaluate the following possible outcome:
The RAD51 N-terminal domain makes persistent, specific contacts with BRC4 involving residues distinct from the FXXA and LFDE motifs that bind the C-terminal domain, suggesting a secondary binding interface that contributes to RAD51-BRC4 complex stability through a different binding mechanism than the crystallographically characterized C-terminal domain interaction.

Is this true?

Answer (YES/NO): NO